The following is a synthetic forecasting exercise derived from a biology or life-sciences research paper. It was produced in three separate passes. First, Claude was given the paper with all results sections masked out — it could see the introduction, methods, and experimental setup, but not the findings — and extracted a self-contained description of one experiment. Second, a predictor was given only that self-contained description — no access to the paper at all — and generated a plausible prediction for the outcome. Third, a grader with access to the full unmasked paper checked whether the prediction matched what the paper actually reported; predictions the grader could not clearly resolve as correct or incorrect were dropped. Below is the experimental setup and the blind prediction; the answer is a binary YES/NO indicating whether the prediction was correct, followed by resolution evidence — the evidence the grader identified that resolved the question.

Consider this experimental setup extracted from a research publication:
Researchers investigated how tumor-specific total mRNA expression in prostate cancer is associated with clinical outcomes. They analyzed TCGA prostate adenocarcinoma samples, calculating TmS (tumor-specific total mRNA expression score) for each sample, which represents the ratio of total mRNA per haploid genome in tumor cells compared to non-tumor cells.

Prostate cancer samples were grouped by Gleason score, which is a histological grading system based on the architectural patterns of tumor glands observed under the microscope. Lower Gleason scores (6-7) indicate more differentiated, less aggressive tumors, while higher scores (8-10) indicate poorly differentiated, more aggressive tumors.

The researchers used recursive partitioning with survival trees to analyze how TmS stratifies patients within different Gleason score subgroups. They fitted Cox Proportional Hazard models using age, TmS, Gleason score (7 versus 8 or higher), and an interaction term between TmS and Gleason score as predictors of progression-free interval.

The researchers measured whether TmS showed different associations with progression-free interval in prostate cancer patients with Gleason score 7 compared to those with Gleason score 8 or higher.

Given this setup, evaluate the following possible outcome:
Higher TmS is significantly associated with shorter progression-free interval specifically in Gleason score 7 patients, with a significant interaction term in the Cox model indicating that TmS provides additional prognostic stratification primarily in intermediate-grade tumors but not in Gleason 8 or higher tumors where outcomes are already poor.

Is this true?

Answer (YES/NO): NO